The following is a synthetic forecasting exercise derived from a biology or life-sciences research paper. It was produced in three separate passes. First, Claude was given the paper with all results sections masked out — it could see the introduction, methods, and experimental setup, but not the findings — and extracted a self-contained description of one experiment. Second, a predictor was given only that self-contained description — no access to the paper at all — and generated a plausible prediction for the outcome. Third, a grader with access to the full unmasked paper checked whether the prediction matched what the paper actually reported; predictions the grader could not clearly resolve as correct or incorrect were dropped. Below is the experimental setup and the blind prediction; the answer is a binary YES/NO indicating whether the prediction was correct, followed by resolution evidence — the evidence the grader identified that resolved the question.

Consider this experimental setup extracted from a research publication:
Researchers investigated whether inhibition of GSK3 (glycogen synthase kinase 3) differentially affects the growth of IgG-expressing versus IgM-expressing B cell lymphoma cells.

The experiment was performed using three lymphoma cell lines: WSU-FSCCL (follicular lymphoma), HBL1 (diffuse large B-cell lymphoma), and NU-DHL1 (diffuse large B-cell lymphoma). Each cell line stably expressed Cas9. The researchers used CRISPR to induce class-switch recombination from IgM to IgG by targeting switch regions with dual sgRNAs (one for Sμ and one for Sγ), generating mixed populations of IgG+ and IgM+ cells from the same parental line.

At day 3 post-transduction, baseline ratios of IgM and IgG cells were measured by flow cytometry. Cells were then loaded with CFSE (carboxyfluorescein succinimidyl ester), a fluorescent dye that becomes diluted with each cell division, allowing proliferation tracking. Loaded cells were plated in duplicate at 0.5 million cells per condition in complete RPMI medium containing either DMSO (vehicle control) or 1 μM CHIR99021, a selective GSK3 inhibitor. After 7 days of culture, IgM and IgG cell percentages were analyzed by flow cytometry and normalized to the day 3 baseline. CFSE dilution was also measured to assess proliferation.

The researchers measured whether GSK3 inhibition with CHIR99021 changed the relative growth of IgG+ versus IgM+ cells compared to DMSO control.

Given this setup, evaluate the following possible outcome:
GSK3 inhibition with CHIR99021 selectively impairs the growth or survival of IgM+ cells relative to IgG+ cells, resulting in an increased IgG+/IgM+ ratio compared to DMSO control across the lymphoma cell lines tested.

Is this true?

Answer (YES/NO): NO